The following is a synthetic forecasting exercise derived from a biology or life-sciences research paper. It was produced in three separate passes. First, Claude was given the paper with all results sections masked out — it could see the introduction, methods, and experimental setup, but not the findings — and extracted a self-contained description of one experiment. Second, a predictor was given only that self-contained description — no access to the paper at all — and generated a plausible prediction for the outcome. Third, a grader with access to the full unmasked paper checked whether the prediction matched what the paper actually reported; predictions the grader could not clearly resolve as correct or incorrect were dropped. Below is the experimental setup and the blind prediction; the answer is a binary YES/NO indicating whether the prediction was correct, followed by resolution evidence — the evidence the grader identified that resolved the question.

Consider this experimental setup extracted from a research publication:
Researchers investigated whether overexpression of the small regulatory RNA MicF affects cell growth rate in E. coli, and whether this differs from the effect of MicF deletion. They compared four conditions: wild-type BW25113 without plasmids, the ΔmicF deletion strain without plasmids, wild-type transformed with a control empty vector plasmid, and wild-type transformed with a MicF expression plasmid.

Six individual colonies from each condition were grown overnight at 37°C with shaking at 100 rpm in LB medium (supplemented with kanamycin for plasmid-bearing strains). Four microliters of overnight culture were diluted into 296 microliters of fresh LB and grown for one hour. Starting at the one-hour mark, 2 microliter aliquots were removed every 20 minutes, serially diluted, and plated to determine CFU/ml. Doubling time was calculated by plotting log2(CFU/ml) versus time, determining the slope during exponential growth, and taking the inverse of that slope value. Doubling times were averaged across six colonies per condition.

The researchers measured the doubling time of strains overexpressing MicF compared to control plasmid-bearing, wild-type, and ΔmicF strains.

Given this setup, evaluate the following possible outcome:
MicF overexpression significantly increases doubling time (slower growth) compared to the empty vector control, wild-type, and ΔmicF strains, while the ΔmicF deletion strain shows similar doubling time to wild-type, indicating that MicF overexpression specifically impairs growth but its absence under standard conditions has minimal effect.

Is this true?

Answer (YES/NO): YES